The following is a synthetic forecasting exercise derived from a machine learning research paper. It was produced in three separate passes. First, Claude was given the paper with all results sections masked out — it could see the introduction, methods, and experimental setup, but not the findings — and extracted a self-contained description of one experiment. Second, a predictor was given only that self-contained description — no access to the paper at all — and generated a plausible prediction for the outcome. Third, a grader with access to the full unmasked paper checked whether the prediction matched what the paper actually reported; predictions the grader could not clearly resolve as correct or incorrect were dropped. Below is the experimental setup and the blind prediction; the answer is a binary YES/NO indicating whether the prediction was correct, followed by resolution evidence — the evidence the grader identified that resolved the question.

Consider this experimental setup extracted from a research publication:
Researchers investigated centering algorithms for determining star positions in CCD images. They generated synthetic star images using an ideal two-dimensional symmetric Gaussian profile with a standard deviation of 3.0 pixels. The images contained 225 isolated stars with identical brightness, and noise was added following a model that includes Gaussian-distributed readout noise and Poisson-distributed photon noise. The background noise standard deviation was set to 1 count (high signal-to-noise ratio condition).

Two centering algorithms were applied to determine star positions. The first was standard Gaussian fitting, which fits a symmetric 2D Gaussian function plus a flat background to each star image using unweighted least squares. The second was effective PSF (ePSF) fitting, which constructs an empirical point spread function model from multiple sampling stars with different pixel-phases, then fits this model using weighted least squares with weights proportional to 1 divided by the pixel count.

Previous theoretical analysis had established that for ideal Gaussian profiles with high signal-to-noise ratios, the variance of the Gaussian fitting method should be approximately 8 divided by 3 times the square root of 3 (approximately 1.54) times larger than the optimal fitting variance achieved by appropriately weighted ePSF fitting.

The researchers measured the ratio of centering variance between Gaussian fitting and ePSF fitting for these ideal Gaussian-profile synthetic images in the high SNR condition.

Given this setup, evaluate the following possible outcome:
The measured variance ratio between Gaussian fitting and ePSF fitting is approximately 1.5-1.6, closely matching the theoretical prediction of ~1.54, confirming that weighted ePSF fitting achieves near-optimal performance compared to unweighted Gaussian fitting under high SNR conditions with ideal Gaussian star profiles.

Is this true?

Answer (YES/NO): YES